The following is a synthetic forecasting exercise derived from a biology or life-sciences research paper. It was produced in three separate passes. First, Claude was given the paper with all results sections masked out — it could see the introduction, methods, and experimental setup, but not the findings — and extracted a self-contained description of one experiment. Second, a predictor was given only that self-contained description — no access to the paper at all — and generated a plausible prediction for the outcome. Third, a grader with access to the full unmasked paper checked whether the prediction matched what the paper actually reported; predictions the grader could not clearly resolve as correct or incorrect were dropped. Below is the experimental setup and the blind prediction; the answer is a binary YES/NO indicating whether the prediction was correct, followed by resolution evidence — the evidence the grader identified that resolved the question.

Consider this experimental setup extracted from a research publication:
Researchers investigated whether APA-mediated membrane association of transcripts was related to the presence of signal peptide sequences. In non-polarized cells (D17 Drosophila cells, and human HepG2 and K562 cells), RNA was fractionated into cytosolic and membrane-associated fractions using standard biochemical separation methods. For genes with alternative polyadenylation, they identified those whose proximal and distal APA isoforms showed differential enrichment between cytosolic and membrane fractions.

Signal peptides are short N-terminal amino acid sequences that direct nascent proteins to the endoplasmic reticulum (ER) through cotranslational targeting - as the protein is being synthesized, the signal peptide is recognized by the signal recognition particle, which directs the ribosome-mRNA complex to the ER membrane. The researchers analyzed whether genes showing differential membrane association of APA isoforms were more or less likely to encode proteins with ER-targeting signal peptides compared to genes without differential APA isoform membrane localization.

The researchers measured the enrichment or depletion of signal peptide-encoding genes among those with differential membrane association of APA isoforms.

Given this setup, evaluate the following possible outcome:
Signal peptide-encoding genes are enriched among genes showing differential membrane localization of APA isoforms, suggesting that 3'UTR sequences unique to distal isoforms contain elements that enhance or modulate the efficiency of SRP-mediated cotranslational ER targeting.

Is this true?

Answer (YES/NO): NO